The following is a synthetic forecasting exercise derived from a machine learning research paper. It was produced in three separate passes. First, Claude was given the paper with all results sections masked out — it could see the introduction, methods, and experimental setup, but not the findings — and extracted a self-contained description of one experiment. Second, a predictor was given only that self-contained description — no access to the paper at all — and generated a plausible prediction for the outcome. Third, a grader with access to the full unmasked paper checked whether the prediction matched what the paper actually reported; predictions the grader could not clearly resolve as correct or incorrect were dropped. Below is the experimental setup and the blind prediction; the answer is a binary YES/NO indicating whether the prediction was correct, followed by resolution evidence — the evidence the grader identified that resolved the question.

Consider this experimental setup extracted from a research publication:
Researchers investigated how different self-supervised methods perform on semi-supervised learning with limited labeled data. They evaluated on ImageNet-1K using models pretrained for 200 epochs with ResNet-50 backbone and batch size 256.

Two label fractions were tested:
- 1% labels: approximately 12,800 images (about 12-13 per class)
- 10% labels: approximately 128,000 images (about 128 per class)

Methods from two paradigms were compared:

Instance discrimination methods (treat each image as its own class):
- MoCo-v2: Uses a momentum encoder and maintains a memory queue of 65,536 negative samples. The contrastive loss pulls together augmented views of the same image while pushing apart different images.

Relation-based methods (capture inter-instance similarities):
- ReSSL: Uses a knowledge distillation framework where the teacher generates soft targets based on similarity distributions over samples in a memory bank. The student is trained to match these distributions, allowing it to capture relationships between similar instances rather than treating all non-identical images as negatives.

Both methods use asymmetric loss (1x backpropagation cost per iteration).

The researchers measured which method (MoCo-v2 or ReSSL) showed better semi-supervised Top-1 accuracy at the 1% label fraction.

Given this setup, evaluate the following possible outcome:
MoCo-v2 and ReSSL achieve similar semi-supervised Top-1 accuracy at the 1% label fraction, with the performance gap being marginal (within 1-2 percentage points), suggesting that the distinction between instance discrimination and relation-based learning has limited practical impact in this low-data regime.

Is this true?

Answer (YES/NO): NO